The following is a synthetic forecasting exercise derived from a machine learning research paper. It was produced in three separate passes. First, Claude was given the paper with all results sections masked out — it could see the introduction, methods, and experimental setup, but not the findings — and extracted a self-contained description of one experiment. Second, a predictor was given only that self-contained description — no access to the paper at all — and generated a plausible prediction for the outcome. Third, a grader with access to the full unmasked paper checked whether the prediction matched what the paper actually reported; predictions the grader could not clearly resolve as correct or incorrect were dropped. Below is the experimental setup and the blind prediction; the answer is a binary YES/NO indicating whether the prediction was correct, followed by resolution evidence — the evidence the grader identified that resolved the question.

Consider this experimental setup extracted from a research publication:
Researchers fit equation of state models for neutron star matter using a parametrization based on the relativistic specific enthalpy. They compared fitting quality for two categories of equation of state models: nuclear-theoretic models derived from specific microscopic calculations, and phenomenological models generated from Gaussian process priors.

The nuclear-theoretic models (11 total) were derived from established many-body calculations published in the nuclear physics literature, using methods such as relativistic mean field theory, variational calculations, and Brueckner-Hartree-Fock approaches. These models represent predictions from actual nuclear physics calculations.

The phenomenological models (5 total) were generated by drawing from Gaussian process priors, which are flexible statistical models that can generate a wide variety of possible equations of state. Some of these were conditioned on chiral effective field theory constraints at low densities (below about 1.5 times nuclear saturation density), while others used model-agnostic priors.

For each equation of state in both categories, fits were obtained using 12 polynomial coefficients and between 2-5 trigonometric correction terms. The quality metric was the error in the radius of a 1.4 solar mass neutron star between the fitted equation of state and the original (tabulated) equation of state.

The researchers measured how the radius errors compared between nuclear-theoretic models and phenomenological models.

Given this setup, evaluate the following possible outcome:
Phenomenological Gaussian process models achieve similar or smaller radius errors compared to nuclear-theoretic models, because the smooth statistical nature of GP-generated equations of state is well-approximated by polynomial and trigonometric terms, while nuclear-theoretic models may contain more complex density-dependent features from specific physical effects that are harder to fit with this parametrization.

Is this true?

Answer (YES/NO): YES